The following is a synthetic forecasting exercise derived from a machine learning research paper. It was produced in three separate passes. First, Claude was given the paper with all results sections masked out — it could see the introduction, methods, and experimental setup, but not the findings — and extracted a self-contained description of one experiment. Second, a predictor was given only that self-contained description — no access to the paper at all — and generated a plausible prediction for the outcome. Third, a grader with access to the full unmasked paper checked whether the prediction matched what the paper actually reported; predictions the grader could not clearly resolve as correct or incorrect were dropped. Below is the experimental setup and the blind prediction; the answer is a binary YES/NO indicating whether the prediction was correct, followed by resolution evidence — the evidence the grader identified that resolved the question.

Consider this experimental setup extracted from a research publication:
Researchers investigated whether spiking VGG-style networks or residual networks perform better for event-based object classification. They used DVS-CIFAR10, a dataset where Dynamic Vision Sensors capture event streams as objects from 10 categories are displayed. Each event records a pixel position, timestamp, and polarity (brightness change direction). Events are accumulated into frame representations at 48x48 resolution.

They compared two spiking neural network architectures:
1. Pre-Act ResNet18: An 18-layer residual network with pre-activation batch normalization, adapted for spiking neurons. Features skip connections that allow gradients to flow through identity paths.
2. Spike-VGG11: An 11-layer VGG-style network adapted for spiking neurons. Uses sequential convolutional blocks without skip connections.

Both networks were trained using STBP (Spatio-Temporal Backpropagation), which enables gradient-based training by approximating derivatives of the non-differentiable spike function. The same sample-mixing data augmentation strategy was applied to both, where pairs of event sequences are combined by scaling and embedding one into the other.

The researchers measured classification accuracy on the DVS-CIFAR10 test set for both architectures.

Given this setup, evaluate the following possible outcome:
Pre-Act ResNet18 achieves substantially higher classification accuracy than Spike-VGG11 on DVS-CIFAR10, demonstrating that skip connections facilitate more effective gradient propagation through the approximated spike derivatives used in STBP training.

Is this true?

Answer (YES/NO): NO